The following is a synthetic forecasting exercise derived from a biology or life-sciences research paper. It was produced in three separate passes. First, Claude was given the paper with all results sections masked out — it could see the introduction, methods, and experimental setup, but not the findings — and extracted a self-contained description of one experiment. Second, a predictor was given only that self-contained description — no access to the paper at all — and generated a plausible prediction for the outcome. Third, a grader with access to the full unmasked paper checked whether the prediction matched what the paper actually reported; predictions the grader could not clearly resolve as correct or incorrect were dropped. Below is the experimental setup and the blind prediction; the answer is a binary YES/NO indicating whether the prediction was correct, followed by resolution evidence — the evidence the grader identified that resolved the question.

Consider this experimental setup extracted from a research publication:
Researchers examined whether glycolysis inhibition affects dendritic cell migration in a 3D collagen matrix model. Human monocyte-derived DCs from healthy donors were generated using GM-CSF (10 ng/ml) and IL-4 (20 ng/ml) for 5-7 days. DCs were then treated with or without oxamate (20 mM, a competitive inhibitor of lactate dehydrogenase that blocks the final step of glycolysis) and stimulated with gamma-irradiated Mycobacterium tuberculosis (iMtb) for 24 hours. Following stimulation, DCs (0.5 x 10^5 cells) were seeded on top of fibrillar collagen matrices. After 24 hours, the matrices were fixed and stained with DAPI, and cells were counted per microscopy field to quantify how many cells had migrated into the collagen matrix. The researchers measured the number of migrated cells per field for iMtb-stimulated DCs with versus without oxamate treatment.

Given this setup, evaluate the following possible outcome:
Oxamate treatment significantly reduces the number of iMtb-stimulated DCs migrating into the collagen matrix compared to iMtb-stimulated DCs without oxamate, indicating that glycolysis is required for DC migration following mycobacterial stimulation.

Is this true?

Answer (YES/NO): YES